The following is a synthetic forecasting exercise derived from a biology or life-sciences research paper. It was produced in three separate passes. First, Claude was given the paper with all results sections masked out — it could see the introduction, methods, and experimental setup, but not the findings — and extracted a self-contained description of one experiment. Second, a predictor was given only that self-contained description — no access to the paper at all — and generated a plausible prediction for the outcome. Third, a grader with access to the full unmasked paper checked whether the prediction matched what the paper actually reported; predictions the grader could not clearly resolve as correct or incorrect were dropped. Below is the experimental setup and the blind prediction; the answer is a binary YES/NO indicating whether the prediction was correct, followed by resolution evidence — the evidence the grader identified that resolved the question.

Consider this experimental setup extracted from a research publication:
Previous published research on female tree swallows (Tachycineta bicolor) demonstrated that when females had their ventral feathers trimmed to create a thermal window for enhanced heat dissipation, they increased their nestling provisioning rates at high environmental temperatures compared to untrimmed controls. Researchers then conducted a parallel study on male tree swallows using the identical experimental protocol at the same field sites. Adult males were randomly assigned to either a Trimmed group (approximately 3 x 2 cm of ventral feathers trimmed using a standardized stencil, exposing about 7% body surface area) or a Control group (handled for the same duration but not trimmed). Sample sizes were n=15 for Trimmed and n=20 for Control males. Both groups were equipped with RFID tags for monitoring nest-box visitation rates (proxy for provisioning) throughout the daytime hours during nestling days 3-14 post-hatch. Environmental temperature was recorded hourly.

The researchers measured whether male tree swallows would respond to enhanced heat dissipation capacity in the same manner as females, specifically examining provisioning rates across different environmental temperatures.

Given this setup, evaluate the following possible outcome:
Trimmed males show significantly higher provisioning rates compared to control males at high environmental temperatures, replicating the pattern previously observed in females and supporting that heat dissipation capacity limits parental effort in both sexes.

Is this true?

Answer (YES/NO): NO